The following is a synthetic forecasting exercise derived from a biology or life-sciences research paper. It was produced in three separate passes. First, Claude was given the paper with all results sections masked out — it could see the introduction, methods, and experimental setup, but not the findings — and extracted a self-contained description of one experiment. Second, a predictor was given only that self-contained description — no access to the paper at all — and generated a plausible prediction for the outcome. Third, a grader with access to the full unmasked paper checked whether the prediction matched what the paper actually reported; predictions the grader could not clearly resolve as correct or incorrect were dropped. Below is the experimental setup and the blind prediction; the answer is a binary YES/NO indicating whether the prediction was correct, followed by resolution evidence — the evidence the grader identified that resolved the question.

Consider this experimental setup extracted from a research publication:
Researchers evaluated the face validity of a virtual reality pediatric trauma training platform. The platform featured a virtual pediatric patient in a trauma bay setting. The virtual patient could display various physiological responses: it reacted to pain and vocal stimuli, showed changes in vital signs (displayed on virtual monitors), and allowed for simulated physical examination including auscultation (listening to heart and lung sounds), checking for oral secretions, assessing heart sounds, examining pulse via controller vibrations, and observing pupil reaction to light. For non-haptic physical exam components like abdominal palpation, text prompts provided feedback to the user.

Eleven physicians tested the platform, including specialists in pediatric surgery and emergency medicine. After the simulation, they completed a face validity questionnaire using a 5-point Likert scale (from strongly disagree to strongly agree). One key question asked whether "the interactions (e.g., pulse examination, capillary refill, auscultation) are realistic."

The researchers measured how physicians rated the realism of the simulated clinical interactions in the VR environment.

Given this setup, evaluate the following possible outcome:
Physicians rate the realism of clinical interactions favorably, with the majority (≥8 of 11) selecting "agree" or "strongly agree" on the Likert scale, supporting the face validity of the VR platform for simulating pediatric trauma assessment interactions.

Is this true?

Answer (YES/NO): YES